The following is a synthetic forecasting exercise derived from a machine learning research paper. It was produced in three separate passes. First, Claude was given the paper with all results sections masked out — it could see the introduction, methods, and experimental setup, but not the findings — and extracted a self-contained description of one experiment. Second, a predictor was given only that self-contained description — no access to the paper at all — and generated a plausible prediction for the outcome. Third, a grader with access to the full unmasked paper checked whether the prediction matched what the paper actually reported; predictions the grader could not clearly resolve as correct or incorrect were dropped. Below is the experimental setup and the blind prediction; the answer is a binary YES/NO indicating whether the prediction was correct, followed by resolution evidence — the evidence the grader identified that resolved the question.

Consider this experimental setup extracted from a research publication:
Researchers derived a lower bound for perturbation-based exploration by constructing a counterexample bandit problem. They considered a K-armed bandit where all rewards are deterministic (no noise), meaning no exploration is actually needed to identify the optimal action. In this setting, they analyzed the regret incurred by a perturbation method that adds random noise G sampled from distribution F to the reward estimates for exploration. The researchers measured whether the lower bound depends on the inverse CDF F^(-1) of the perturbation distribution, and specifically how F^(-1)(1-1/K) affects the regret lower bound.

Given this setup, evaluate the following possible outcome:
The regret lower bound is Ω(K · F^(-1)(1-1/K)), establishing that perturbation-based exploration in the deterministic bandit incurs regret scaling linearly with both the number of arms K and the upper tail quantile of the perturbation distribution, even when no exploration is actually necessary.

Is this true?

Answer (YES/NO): NO